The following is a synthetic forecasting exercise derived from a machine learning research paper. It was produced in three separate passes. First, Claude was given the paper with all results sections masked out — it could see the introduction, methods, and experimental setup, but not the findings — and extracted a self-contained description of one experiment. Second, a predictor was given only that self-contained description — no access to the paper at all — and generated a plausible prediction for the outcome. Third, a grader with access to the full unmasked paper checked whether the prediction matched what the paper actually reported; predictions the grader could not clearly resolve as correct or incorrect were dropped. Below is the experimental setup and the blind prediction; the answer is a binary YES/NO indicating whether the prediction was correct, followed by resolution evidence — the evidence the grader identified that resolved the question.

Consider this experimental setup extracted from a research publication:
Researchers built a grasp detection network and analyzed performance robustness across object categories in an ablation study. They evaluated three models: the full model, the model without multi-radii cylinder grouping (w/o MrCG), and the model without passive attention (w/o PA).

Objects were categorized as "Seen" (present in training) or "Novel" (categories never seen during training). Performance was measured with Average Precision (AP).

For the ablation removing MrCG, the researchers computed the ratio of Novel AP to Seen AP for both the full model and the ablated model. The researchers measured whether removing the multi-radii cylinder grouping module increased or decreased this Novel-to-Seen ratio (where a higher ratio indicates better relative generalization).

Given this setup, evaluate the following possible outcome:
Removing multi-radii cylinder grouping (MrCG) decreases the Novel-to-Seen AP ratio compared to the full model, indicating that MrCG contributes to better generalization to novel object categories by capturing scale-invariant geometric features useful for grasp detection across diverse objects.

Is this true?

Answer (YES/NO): YES